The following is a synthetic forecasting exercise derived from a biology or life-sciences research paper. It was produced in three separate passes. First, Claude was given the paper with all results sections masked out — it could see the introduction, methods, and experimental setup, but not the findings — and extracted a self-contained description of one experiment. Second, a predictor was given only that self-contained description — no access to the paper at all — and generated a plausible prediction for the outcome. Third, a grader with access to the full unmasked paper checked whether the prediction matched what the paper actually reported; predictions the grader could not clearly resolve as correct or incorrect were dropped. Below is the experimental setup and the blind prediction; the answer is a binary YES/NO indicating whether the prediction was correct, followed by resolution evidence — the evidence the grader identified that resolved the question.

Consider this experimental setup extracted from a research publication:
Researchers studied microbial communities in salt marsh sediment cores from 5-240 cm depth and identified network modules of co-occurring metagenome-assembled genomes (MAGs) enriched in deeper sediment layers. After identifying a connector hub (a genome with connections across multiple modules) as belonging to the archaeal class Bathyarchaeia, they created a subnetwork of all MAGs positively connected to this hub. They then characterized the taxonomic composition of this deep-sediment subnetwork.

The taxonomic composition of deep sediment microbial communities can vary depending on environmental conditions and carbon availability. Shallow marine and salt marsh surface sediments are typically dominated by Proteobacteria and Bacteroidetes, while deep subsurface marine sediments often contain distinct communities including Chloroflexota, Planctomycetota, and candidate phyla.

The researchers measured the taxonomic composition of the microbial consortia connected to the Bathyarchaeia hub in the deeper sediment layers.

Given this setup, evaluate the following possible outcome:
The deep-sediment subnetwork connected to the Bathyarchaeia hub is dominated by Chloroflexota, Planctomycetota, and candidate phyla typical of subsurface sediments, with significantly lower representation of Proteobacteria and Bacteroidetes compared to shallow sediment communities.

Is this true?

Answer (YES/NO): NO